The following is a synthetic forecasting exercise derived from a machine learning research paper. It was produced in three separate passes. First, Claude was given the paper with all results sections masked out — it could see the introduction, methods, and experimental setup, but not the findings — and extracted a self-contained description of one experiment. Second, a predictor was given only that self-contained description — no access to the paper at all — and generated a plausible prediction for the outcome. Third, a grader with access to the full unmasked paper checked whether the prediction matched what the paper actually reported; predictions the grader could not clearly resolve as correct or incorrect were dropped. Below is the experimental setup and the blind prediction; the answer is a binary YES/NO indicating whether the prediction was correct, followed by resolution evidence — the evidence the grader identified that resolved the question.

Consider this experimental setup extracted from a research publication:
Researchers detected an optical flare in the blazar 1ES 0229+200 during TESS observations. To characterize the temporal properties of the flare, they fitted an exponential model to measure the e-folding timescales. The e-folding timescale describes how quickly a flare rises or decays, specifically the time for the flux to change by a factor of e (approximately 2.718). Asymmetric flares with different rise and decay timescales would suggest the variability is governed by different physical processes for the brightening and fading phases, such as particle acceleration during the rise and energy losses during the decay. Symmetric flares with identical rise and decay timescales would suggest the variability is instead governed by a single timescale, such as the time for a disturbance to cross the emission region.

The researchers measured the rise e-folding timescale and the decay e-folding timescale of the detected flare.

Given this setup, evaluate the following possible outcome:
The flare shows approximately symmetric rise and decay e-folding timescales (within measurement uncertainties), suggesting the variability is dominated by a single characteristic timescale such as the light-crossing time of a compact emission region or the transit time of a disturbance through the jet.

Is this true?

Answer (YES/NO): YES